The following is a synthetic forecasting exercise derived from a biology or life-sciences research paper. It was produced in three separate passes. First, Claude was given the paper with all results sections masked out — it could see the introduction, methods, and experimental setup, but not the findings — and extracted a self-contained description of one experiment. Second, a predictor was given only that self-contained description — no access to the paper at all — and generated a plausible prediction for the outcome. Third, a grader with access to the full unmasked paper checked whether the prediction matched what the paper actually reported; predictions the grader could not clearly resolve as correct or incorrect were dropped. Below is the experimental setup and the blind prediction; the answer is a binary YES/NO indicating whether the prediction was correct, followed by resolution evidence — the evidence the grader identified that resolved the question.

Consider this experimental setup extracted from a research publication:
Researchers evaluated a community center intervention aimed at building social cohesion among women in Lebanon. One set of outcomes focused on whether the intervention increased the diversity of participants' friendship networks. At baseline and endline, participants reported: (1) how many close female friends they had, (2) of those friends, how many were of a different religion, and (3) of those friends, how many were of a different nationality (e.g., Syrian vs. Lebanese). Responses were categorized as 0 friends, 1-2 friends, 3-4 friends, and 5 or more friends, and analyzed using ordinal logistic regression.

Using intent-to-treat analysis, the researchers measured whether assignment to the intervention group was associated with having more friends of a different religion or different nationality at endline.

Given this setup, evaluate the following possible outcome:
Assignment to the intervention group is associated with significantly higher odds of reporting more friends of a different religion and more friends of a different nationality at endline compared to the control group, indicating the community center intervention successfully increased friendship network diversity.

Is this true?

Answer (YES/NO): NO